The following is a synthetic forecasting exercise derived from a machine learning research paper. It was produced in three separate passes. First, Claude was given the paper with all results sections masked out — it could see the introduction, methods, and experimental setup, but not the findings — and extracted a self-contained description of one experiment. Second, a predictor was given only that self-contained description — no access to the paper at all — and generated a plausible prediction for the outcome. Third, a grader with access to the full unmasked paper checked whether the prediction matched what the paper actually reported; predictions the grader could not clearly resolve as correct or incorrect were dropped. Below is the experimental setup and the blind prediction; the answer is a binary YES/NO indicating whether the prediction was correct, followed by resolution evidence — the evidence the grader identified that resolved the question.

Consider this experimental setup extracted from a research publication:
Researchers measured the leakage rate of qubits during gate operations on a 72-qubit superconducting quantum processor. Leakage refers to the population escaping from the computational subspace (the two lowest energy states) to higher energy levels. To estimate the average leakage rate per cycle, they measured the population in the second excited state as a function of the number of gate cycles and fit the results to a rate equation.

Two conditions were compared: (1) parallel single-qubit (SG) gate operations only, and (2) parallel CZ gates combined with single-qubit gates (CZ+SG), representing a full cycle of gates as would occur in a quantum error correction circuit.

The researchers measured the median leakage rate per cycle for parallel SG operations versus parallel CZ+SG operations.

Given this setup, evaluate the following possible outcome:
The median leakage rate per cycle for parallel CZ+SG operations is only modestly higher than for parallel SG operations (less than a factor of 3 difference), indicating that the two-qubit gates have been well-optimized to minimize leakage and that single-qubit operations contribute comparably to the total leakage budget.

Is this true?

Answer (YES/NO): NO